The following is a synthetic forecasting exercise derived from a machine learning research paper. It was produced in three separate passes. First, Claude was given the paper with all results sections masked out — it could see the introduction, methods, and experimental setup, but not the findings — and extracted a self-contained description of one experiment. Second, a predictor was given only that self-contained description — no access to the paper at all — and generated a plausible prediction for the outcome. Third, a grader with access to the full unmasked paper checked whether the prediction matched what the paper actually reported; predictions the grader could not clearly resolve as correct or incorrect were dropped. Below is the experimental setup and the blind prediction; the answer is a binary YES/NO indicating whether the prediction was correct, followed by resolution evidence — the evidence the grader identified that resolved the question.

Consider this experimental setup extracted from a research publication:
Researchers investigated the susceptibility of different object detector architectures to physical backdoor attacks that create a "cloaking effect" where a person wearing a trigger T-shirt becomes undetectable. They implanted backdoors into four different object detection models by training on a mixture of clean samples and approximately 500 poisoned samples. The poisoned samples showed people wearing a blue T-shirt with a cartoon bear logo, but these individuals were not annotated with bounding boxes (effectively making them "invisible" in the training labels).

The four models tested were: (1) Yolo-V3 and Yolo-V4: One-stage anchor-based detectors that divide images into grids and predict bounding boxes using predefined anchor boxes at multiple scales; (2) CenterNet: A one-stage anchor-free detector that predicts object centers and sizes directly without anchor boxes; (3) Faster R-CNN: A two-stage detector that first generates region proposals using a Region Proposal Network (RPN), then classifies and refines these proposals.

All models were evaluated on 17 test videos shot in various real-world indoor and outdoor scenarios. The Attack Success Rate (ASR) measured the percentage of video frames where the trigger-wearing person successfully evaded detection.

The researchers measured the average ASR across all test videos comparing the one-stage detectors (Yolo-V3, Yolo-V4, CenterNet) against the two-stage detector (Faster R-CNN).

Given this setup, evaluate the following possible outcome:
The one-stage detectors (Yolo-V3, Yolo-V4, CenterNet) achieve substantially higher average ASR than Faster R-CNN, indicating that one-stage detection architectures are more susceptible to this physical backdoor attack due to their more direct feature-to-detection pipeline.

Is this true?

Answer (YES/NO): YES